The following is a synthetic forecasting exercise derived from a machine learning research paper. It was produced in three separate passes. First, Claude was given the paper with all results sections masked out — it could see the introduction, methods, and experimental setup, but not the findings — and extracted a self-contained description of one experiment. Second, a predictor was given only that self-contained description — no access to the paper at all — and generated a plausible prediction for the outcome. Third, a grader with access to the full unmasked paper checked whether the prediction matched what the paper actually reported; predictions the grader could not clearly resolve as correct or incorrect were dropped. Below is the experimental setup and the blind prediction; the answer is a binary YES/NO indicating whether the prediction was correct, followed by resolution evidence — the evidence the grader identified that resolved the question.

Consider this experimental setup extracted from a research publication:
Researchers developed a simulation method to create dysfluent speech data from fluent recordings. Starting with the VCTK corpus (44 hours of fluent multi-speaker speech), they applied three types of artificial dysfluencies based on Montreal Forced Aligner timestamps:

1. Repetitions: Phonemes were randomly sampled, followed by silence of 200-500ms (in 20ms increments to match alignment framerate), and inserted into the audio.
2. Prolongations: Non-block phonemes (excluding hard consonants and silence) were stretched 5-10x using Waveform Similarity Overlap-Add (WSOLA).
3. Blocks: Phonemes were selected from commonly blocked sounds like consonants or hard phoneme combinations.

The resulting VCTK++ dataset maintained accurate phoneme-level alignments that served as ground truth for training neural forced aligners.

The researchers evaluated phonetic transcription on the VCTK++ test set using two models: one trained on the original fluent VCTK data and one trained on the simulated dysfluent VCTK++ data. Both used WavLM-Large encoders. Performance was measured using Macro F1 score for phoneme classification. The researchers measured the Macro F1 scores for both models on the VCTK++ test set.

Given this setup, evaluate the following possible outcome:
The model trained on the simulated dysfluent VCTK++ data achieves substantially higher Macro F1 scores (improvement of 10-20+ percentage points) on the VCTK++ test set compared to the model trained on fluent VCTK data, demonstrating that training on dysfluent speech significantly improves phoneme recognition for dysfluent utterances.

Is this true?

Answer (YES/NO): YES